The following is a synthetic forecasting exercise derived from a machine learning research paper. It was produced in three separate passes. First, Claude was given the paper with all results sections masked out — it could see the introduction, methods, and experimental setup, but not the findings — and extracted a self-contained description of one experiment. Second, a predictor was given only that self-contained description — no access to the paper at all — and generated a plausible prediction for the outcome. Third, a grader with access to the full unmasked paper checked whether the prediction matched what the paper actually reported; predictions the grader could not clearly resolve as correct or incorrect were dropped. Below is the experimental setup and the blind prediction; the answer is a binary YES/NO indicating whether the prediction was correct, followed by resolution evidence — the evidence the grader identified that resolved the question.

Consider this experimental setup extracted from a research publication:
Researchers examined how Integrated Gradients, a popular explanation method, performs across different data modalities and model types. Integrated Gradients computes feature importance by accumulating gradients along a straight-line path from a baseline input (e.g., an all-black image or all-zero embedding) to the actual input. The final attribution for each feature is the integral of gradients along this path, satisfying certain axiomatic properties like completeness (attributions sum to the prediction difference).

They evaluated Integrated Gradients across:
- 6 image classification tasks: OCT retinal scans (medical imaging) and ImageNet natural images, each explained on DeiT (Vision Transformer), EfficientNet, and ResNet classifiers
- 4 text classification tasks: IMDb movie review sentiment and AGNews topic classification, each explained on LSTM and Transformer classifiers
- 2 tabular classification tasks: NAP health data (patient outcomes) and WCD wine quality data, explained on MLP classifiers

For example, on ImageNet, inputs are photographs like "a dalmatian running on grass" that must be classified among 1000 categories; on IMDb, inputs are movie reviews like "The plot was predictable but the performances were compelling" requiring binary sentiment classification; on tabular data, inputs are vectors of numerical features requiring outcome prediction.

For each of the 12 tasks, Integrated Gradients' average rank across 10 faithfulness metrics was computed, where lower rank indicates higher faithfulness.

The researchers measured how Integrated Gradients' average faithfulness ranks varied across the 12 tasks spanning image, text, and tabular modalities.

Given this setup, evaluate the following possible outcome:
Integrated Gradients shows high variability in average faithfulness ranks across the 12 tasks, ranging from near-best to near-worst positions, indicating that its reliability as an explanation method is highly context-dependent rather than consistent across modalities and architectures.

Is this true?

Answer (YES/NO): NO